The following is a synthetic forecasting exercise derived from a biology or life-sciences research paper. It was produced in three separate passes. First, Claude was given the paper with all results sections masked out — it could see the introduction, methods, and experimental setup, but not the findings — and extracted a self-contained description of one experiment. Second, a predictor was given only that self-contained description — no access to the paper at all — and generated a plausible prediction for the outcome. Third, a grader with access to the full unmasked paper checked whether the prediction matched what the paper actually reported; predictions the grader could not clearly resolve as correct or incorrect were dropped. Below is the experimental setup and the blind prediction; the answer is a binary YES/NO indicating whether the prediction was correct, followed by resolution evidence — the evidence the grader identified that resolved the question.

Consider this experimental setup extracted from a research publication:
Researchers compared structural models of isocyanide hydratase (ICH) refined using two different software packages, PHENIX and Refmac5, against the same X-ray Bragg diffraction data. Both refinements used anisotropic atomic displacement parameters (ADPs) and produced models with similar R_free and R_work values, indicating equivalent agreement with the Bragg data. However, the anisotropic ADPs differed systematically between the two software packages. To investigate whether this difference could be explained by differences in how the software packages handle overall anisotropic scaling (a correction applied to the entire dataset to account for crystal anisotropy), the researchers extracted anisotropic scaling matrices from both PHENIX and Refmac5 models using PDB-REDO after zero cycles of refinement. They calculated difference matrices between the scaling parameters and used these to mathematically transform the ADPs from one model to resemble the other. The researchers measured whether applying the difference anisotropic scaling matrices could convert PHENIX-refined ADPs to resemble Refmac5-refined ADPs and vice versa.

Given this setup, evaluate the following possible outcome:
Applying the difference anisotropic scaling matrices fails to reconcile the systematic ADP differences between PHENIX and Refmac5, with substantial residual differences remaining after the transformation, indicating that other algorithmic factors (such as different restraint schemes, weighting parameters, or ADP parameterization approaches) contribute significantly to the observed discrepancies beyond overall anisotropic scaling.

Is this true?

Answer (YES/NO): NO